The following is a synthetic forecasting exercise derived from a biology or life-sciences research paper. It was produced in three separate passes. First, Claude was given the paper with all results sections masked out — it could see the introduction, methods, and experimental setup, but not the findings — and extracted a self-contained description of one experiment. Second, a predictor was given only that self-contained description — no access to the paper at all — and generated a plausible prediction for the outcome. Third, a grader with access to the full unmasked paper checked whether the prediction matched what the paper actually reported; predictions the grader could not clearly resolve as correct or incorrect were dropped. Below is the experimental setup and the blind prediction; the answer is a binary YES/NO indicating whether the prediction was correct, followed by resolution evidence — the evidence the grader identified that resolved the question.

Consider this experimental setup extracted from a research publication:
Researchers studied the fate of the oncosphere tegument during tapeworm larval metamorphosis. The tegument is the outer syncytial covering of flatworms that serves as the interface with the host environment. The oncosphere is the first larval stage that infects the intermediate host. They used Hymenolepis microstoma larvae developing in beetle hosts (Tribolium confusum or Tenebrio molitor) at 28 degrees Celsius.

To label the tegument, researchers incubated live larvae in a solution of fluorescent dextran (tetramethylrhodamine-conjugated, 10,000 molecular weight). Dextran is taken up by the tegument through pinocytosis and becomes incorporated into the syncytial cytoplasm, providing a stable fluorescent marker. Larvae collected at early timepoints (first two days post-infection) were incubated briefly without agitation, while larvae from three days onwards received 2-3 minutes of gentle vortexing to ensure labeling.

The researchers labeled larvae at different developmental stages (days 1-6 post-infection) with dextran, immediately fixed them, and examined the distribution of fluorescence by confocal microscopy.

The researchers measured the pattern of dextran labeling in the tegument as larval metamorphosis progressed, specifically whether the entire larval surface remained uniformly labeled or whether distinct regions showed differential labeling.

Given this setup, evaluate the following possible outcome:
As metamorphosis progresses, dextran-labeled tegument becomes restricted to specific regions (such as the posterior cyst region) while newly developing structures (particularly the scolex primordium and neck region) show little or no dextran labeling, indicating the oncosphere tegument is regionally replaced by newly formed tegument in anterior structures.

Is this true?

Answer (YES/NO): NO